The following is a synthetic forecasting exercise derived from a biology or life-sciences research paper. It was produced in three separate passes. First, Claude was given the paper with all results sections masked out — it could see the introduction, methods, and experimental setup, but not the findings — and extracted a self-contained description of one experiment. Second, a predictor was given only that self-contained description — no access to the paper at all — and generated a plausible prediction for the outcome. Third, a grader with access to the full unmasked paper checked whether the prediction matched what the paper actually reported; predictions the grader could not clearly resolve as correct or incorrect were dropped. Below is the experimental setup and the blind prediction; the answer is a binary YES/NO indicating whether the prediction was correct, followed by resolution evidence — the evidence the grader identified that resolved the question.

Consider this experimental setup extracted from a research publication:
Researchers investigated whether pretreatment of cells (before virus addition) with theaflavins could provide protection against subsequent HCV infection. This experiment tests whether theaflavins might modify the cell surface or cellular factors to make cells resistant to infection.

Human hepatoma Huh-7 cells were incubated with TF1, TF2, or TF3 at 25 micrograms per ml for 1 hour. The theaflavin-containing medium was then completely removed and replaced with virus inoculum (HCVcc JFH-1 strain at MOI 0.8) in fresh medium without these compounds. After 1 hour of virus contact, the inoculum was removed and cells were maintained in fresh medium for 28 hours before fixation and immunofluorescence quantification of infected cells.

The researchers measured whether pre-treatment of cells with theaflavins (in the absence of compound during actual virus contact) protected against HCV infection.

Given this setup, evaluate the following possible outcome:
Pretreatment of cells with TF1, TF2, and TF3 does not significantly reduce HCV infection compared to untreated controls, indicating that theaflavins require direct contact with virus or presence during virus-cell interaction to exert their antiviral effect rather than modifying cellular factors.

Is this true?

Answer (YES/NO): YES